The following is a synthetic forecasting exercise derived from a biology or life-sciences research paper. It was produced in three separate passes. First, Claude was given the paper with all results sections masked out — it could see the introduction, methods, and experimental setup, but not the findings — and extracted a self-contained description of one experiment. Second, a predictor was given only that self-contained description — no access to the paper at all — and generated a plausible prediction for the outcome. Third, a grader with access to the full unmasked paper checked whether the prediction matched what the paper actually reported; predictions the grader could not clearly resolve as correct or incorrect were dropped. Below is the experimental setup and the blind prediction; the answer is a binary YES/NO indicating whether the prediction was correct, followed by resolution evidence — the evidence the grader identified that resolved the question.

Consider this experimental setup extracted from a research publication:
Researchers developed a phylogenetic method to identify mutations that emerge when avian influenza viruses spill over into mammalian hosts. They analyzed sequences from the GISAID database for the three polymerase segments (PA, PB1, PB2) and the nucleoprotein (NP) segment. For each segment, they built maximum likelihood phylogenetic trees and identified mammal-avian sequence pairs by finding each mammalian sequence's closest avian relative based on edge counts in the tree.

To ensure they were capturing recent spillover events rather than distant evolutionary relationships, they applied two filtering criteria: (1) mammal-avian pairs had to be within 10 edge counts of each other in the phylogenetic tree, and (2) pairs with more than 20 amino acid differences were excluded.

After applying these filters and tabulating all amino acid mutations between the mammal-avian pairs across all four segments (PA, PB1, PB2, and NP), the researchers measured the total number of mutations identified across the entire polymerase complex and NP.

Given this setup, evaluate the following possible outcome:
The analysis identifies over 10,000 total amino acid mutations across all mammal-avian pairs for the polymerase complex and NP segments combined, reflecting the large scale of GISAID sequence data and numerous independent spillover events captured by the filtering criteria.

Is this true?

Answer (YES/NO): NO